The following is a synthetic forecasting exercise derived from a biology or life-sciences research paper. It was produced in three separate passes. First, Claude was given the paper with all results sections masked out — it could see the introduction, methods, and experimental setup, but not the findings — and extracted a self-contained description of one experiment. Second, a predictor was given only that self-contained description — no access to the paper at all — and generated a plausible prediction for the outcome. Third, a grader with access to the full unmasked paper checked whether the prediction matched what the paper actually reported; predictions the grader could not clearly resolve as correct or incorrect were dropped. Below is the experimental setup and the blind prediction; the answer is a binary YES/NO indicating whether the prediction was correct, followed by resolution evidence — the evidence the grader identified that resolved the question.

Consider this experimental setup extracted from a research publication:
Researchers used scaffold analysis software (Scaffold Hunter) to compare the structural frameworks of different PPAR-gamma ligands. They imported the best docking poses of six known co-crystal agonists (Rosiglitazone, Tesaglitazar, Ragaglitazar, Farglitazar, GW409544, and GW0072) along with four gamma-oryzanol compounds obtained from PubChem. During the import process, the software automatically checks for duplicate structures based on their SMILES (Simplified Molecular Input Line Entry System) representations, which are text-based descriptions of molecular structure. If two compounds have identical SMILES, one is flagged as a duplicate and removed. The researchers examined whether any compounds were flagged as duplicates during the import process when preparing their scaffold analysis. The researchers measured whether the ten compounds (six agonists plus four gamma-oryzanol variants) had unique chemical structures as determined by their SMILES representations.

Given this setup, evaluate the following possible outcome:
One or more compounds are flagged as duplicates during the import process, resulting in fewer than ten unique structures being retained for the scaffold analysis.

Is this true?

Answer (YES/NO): YES